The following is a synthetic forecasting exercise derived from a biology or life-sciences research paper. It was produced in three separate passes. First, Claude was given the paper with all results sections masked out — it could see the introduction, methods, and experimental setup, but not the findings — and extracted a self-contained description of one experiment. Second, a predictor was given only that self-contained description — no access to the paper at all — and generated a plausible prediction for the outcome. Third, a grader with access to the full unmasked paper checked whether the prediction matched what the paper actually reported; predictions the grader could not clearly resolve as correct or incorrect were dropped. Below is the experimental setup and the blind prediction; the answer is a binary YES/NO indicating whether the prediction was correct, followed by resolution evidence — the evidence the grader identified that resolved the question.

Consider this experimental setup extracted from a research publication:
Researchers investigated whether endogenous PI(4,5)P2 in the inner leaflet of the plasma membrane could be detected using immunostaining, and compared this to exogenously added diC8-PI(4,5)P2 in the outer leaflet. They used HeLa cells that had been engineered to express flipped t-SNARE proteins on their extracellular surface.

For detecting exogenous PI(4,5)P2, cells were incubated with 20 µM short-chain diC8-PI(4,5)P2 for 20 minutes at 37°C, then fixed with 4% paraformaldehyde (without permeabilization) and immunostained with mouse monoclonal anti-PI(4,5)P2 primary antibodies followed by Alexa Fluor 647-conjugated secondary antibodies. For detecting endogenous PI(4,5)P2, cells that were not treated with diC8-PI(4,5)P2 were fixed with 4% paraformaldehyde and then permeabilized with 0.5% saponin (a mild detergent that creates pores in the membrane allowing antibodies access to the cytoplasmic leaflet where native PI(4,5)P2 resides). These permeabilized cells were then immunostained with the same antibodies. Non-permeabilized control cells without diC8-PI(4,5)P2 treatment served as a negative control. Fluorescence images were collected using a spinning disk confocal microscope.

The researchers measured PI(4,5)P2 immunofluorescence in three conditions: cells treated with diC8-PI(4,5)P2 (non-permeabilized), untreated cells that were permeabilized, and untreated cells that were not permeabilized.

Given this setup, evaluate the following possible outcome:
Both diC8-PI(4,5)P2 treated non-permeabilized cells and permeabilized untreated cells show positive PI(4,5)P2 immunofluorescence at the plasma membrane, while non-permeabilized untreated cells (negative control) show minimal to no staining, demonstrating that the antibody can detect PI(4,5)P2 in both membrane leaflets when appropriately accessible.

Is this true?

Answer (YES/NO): YES